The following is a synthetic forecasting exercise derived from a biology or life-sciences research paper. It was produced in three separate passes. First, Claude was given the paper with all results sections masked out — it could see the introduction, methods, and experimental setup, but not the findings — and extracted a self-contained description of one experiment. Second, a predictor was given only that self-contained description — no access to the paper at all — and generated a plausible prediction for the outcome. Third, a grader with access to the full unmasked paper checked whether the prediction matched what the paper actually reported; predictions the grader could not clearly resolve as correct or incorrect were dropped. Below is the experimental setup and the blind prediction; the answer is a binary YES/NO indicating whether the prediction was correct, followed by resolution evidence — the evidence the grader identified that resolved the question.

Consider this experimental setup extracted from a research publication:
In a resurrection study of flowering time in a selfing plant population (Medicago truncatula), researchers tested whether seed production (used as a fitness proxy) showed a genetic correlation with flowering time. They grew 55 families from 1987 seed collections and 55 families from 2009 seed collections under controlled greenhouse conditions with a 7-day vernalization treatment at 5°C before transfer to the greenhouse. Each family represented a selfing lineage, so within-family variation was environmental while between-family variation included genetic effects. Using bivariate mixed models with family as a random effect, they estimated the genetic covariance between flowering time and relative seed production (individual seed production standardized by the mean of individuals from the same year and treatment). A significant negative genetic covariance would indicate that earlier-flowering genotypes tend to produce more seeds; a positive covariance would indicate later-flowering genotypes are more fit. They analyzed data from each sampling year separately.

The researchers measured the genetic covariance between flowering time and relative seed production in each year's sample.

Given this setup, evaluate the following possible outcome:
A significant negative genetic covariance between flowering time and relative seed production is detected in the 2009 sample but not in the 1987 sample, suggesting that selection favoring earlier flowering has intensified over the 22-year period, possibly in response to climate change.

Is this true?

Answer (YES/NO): NO